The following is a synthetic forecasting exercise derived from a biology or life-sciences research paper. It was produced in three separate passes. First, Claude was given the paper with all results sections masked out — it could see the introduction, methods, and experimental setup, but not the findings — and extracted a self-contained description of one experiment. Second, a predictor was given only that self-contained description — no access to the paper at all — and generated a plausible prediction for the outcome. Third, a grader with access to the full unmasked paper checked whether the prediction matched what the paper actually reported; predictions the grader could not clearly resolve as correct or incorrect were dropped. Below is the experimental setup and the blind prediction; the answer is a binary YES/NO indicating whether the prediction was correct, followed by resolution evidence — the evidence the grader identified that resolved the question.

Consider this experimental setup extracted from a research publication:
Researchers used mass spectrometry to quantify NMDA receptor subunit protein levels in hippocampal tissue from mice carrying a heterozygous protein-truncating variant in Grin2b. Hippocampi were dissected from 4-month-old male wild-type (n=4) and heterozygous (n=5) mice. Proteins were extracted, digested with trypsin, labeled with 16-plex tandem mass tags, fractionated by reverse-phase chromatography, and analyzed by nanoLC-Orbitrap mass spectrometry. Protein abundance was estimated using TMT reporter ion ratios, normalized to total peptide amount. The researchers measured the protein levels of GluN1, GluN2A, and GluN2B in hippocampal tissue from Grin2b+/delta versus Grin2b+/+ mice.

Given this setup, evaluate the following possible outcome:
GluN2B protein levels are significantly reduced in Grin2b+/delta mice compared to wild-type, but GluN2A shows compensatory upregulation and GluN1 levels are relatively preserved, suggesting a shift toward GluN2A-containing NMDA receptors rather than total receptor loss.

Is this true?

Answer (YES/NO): YES